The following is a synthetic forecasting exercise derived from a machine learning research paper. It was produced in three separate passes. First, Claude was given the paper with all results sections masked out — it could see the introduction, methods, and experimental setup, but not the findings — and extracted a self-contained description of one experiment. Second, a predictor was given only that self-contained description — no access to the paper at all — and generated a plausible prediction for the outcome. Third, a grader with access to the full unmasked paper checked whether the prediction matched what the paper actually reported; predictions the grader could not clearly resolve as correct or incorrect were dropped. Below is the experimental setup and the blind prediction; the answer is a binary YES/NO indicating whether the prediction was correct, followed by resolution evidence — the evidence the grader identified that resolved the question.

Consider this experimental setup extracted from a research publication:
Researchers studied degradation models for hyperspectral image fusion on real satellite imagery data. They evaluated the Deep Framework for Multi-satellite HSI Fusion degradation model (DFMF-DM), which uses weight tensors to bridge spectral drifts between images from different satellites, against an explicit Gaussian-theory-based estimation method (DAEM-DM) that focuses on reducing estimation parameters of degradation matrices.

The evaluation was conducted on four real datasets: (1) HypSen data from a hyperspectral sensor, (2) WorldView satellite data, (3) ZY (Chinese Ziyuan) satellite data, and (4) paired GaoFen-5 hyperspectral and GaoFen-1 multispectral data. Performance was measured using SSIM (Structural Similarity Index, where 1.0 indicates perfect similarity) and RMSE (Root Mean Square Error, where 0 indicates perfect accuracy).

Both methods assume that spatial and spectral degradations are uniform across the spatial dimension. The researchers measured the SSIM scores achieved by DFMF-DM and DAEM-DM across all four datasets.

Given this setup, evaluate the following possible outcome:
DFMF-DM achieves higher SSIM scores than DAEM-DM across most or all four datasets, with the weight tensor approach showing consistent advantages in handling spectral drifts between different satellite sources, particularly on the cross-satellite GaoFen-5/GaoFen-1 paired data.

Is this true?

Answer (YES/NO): NO